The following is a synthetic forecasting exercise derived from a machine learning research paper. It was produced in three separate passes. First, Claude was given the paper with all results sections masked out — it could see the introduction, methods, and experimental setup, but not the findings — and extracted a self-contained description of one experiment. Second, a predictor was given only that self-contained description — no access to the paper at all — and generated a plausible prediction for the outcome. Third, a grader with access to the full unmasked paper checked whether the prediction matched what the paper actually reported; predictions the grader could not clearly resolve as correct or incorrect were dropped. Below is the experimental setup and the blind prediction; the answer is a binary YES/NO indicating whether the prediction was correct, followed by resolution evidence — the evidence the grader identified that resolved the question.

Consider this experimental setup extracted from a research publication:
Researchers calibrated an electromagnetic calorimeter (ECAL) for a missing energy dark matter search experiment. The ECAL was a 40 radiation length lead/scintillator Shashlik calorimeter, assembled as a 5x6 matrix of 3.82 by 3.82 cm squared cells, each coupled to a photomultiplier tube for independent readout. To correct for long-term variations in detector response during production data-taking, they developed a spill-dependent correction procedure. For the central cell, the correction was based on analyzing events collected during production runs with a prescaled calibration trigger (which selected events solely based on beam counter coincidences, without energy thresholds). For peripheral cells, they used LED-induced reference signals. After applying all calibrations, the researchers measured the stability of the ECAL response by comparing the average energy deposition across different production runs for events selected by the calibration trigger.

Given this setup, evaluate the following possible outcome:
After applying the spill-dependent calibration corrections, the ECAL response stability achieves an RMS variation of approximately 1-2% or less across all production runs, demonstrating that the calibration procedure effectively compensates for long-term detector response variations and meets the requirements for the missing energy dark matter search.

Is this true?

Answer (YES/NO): NO